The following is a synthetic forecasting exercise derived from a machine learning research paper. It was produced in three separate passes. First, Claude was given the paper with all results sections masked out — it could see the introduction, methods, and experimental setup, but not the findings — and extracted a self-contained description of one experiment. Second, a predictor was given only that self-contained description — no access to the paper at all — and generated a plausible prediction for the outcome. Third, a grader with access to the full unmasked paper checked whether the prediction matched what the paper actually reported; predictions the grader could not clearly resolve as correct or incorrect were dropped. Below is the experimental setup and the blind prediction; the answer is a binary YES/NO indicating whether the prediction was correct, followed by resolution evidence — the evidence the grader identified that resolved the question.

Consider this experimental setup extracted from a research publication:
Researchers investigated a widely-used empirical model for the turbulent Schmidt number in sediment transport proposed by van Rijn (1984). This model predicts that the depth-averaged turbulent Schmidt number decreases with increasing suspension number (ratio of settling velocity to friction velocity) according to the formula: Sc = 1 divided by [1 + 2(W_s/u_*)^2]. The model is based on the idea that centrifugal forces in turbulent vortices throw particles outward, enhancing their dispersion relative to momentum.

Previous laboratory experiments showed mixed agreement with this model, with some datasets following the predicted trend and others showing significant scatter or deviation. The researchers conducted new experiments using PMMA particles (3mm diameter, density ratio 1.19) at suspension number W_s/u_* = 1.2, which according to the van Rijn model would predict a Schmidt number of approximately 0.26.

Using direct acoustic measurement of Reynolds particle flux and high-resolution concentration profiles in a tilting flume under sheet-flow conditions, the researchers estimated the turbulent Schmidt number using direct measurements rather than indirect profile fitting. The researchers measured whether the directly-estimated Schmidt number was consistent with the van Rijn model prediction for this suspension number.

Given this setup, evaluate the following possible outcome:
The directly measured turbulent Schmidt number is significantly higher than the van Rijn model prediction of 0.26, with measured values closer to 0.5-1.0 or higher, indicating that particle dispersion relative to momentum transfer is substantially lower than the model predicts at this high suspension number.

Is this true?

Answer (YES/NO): YES